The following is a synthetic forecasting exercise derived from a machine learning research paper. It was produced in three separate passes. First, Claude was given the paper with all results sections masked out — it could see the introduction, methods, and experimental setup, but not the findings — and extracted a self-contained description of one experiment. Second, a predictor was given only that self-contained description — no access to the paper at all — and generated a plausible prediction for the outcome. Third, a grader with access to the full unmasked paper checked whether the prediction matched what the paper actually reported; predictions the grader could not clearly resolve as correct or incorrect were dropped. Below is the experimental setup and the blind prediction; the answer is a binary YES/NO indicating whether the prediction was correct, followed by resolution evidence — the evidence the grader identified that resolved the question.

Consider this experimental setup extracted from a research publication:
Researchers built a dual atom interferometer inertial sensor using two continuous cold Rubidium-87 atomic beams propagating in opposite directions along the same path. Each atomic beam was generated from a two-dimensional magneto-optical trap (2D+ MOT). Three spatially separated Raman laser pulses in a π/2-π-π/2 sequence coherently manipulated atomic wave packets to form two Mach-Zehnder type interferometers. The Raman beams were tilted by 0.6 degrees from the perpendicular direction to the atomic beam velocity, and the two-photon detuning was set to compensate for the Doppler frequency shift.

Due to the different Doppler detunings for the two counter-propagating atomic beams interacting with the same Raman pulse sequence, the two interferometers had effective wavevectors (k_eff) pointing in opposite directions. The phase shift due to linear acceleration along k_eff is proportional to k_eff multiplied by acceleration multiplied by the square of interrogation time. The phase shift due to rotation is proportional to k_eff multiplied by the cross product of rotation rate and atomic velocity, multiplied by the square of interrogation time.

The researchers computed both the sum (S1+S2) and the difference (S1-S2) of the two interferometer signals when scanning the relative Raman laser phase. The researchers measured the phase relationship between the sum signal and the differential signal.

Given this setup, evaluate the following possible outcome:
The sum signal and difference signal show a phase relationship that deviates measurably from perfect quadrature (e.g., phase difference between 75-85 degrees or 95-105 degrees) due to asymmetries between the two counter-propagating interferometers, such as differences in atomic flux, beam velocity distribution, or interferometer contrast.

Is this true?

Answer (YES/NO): NO